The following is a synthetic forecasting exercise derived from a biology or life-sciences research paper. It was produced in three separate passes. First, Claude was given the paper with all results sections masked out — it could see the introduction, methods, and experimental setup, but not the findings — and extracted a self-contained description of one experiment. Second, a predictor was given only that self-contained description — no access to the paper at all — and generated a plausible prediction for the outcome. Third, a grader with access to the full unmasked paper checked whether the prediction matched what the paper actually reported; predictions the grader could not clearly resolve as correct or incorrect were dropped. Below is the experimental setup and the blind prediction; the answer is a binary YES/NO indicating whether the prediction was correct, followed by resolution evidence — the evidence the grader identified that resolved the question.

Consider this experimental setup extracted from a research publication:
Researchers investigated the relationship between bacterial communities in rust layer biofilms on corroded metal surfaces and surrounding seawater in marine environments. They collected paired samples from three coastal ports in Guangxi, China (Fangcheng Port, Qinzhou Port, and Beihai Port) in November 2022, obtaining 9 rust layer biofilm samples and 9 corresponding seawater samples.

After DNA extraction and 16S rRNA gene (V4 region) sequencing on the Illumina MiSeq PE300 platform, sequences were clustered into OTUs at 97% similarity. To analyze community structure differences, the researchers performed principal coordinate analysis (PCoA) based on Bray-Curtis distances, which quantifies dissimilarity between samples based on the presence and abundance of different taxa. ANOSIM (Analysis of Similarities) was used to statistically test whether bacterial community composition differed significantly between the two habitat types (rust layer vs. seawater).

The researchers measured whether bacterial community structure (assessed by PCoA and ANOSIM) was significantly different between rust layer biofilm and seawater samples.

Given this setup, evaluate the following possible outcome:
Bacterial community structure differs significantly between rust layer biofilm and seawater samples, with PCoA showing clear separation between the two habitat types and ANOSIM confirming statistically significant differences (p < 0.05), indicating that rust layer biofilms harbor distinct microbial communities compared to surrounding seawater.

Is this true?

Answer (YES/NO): YES